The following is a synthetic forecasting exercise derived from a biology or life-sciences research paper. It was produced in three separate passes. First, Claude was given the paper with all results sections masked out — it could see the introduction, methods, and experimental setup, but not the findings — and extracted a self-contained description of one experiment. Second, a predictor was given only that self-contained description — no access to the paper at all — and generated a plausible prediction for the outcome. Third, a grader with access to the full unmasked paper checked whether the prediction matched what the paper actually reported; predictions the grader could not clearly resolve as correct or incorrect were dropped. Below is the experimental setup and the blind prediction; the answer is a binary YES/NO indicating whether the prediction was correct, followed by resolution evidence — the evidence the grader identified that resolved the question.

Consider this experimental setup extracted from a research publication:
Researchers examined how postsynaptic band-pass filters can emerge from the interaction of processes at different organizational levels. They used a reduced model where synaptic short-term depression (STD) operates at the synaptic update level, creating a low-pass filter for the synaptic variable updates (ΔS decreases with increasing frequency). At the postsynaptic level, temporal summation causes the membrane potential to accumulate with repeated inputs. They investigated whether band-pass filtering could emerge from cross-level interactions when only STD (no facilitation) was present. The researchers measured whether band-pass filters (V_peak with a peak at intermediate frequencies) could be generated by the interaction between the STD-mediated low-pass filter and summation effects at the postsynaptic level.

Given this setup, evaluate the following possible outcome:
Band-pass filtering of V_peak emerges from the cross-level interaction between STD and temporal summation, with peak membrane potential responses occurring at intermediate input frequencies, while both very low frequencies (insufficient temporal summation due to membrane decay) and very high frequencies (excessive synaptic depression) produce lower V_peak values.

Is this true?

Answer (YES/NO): YES